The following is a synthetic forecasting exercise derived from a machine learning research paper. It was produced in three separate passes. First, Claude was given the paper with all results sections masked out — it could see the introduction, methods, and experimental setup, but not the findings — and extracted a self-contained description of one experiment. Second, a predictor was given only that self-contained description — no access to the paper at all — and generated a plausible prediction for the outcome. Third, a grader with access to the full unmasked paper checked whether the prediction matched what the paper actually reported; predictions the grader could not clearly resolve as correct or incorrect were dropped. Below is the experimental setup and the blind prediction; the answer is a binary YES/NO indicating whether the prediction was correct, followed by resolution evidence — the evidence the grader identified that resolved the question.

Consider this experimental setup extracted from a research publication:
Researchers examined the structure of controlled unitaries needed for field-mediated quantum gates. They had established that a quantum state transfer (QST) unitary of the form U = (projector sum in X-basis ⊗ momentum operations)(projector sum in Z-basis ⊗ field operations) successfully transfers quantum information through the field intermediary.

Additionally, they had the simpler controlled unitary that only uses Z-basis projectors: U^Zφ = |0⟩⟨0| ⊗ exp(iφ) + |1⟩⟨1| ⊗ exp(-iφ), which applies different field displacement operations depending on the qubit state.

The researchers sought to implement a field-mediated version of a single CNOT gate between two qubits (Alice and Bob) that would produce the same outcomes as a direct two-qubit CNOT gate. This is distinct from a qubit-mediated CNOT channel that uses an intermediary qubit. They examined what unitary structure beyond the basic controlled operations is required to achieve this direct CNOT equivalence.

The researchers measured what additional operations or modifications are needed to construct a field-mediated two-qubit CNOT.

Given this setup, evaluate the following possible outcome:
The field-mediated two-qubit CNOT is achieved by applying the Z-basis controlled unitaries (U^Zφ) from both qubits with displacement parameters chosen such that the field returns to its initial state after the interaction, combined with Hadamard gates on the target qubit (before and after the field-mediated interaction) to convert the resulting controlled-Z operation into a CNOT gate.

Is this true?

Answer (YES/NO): NO